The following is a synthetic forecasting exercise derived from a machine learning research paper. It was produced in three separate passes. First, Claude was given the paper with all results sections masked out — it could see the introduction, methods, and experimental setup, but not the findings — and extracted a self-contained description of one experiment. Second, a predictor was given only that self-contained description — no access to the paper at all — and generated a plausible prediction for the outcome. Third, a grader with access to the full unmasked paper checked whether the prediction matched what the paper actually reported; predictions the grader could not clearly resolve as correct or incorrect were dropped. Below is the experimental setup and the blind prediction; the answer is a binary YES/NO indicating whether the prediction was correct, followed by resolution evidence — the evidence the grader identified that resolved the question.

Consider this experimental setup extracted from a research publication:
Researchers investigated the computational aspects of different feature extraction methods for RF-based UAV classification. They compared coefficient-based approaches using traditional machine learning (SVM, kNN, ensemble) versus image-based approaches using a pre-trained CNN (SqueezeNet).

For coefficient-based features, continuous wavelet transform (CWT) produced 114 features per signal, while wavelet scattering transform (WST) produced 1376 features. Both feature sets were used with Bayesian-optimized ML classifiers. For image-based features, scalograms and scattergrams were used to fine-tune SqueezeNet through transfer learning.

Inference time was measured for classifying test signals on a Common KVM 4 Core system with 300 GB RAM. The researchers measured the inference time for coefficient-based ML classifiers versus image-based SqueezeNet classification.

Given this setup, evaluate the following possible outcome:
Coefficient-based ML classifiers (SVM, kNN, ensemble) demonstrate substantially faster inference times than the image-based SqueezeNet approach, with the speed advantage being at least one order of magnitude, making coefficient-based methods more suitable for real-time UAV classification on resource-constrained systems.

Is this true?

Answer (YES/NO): NO